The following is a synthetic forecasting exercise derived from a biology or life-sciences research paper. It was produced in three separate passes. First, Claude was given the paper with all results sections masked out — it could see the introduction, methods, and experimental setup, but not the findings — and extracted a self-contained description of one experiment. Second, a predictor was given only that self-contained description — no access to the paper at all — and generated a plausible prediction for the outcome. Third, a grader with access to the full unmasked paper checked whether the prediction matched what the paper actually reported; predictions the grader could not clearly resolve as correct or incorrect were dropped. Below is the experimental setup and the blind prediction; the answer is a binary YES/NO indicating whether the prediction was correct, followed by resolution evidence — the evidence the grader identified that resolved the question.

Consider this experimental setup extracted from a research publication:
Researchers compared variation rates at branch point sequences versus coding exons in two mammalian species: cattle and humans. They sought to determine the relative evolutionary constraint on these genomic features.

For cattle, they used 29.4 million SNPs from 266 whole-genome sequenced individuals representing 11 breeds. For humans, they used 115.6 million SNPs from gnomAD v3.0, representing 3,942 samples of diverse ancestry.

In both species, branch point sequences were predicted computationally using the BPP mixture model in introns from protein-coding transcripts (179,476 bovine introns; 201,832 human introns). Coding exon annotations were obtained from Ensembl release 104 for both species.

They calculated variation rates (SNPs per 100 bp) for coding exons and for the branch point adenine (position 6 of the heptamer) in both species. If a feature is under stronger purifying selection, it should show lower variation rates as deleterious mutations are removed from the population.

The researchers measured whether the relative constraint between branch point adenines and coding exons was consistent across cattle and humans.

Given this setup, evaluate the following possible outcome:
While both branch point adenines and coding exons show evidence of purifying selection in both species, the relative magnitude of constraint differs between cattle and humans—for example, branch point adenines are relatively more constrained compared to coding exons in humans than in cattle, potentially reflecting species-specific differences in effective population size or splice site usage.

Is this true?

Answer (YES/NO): NO